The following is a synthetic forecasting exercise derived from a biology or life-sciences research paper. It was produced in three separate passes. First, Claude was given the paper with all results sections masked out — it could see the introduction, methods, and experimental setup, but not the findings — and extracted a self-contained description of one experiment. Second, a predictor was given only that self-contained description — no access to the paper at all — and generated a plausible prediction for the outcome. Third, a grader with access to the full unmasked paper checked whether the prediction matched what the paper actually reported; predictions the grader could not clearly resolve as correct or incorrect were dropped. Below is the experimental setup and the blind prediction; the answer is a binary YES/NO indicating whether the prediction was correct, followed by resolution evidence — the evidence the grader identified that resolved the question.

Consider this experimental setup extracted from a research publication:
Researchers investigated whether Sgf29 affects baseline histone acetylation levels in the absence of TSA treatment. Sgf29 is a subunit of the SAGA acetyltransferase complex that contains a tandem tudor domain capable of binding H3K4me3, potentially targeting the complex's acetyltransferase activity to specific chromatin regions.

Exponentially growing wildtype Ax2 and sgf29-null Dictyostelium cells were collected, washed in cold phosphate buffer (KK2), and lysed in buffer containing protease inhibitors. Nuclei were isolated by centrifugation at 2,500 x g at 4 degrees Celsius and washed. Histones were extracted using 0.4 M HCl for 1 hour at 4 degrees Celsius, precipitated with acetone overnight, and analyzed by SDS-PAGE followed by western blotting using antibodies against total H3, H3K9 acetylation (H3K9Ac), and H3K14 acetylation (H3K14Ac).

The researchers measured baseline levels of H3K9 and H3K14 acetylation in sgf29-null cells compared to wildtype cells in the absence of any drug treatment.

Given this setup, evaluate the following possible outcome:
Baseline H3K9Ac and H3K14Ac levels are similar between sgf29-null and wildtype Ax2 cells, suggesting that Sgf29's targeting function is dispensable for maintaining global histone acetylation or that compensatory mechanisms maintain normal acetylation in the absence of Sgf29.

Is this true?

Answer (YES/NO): YES